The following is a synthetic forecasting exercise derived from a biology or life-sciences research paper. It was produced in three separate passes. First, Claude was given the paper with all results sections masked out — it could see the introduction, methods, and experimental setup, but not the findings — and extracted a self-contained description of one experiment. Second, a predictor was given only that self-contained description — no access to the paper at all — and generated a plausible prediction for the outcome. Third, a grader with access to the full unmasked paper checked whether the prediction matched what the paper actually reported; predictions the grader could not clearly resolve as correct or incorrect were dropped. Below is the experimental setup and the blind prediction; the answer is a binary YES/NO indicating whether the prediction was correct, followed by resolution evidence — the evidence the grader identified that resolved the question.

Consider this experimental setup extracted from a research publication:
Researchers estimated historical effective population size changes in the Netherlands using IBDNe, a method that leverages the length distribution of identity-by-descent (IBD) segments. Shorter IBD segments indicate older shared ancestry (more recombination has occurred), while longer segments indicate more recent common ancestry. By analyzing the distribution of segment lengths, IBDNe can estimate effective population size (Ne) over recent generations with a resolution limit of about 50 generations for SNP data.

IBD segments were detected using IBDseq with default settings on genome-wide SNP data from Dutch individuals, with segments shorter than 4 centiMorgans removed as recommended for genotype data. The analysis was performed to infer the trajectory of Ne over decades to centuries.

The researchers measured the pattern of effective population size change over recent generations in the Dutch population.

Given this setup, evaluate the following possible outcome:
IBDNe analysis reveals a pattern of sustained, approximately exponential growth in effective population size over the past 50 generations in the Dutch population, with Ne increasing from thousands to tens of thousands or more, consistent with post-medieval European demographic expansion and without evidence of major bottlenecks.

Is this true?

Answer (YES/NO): NO